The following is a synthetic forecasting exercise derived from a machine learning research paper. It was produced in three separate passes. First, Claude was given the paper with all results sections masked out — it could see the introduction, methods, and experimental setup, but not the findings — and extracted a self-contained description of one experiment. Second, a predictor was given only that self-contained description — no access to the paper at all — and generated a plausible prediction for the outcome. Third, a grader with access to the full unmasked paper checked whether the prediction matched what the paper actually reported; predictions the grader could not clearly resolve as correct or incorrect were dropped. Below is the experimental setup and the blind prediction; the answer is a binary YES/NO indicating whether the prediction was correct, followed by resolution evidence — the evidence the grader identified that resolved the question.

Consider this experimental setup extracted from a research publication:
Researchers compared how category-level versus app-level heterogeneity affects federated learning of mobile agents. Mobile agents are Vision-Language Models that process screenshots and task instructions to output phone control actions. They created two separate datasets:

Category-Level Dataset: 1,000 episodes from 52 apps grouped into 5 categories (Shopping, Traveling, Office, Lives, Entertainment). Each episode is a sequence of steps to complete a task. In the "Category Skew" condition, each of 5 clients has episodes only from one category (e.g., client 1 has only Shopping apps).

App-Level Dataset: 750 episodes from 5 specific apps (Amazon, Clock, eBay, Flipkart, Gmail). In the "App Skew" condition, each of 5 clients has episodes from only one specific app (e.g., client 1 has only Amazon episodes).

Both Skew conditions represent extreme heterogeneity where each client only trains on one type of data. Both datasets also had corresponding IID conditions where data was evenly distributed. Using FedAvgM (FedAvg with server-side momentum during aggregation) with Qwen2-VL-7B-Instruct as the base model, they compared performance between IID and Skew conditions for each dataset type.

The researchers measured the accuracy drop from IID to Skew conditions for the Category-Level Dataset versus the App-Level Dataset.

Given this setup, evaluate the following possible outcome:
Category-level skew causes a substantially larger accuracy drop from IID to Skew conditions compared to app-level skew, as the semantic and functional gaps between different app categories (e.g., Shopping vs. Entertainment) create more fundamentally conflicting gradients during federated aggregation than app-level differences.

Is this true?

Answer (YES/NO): NO